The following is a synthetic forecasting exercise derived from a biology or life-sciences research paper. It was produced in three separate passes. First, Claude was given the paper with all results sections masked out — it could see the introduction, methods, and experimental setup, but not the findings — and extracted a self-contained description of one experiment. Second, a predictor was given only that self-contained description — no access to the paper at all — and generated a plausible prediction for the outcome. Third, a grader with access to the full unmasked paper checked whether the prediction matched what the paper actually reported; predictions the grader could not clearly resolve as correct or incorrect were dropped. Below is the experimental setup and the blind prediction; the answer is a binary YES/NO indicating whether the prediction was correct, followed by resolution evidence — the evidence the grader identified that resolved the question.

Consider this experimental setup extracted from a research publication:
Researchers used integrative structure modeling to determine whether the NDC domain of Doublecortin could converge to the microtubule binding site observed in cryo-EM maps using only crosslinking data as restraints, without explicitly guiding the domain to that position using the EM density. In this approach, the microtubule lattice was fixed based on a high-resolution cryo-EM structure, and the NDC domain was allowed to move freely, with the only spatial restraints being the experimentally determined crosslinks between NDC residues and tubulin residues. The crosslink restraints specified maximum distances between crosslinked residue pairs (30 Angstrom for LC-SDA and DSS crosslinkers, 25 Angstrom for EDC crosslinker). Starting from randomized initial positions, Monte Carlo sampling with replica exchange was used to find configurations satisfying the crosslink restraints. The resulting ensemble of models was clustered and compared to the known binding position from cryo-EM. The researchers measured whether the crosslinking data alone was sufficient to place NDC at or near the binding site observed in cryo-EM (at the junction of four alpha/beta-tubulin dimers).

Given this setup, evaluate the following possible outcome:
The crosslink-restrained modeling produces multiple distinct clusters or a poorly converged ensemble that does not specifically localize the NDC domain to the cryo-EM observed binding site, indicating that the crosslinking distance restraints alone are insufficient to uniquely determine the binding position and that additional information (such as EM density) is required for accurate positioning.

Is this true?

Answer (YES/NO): NO